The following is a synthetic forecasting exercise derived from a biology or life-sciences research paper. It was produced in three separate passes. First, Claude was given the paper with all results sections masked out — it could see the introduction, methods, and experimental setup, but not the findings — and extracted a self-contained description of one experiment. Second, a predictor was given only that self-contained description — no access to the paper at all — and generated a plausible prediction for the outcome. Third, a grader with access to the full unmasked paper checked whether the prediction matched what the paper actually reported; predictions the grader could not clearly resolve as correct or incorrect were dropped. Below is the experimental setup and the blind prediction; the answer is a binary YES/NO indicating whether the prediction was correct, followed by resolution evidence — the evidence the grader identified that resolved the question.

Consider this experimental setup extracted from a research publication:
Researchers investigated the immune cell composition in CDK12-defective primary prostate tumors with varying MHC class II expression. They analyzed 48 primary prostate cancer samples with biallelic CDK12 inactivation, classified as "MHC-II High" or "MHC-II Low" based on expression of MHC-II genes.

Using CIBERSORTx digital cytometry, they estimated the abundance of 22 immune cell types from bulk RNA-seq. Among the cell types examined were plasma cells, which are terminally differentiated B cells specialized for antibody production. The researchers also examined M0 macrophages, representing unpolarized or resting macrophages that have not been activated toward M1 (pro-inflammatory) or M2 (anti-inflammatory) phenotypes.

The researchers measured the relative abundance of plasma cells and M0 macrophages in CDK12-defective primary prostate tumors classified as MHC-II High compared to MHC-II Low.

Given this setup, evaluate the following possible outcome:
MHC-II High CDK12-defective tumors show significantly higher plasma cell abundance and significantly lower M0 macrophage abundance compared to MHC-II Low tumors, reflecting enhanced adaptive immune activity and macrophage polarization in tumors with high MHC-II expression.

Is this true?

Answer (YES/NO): NO